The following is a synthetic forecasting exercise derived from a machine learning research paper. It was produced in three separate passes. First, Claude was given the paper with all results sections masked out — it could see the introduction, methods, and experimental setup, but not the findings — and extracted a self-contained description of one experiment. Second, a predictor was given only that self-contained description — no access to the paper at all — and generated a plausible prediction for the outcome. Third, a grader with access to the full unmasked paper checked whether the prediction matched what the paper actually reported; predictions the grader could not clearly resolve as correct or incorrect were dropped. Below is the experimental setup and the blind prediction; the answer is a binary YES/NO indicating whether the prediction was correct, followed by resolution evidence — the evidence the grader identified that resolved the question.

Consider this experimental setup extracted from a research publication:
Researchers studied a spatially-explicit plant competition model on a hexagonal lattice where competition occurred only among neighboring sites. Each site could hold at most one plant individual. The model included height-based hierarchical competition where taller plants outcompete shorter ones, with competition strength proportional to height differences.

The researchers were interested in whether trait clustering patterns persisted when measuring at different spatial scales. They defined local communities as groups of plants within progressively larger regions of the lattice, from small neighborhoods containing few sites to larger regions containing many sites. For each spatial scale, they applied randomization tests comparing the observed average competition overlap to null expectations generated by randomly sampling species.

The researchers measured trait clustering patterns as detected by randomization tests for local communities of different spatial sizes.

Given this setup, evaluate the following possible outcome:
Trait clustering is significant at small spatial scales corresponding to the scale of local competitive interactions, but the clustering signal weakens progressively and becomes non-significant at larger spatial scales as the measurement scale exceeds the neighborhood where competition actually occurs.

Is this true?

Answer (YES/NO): NO